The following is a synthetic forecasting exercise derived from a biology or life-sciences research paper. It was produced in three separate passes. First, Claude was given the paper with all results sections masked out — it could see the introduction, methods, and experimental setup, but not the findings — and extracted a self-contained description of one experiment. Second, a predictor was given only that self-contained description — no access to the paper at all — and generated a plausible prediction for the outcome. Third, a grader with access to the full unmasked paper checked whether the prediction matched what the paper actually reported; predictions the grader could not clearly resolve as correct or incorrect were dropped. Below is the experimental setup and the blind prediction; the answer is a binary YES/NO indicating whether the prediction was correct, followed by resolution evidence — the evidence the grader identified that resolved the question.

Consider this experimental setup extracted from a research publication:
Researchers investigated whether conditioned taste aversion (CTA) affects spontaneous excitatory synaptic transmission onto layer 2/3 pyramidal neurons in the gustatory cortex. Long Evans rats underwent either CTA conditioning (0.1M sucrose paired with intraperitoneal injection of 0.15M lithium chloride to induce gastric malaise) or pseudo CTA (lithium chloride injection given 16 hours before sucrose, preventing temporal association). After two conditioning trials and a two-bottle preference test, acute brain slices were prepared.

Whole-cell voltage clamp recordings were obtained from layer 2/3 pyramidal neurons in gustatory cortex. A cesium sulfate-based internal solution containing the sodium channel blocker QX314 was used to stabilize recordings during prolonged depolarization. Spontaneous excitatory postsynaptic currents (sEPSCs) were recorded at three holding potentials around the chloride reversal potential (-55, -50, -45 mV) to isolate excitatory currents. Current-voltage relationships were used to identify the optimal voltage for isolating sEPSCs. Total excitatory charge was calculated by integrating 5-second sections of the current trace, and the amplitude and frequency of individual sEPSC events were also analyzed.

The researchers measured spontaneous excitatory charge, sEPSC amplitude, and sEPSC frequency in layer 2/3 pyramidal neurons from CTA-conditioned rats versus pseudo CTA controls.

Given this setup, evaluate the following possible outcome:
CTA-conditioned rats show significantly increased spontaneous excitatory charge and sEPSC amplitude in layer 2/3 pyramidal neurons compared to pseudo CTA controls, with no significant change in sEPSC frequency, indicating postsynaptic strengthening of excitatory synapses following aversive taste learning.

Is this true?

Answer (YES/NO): NO